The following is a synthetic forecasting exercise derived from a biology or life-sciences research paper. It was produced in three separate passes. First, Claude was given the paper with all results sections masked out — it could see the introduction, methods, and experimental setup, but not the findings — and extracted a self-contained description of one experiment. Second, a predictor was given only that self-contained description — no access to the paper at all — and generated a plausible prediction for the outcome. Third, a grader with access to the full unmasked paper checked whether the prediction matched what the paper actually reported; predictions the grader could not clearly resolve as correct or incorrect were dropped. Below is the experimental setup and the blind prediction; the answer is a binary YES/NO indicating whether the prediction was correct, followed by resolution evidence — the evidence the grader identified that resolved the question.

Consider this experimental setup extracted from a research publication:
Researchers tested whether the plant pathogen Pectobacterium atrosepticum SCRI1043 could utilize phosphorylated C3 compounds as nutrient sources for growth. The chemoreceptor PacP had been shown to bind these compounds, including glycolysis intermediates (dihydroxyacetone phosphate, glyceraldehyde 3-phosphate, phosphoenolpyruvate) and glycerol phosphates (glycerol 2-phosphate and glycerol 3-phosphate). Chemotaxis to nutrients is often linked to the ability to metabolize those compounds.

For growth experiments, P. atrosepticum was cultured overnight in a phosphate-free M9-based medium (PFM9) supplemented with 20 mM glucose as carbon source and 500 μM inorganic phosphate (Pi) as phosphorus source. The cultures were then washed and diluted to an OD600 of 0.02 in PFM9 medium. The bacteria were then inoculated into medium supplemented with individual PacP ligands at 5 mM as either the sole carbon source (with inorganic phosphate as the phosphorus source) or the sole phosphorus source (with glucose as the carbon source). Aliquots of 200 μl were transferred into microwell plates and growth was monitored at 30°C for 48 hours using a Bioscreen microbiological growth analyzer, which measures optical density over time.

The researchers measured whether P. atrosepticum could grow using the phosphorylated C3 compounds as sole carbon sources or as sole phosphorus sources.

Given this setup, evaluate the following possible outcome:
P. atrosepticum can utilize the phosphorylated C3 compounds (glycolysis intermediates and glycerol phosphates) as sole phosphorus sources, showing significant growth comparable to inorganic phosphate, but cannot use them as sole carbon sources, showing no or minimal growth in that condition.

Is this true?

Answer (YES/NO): NO